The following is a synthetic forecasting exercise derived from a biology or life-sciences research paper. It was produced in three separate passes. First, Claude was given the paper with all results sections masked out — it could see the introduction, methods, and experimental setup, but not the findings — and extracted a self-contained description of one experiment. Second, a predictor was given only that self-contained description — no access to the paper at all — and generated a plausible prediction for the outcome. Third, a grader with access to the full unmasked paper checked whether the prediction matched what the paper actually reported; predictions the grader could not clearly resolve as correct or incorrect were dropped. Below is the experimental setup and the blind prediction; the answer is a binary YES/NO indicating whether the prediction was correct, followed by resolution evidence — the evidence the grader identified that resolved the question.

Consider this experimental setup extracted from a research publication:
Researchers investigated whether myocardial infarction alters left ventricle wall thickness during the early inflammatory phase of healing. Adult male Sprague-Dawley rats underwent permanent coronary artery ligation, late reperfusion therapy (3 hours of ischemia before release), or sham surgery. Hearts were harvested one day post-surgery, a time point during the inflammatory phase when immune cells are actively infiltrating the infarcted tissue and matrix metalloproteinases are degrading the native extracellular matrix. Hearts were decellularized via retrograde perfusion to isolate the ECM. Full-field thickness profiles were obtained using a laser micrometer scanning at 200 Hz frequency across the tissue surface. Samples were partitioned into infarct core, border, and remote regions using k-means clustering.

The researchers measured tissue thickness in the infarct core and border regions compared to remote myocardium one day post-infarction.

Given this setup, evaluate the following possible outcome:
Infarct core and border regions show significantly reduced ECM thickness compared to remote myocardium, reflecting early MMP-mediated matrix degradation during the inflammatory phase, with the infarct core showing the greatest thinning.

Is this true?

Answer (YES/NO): NO